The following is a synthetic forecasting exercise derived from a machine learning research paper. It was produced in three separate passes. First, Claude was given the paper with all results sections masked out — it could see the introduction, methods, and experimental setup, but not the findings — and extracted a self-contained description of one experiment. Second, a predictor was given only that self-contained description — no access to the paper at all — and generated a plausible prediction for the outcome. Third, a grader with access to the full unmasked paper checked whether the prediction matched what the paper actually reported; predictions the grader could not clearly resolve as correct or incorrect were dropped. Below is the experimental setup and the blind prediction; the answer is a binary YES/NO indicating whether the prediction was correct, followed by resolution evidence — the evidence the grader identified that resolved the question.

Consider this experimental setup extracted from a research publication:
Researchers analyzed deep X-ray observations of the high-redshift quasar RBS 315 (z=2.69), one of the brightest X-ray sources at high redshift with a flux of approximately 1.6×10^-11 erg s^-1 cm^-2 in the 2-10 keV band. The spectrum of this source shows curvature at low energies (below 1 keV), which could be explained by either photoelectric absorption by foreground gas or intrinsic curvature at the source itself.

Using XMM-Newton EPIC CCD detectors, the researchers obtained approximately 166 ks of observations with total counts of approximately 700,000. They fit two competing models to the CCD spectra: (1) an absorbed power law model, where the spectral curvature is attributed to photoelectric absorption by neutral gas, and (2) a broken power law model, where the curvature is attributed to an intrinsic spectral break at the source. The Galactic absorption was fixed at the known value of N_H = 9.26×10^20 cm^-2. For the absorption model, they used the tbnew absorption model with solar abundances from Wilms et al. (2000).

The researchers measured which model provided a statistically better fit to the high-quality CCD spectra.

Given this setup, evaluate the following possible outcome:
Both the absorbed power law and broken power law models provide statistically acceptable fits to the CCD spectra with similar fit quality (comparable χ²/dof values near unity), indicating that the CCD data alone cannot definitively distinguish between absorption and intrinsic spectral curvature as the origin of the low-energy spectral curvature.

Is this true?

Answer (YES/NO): NO